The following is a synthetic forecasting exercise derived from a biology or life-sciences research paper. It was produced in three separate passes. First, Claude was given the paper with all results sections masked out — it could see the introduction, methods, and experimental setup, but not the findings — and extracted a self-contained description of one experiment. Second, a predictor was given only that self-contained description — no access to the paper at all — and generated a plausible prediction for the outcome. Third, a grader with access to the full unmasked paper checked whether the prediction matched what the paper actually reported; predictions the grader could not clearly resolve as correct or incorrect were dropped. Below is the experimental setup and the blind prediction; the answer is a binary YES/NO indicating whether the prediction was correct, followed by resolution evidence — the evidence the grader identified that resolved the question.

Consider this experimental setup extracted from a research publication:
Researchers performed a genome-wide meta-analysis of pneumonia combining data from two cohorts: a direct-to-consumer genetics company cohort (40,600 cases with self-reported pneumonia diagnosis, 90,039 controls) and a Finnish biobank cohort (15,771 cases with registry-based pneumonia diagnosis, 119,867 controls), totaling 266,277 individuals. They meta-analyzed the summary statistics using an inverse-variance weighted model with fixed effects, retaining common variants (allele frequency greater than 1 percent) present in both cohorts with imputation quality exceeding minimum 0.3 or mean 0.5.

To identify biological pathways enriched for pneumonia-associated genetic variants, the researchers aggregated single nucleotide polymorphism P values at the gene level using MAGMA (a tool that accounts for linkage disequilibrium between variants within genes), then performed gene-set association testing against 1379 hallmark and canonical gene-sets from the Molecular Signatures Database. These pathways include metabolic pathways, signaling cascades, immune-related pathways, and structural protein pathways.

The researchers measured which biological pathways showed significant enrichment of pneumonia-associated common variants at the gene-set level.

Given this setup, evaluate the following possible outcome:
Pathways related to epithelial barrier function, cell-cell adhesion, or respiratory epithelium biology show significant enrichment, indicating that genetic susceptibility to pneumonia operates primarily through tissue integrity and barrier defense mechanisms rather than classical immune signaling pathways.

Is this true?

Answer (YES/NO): NO